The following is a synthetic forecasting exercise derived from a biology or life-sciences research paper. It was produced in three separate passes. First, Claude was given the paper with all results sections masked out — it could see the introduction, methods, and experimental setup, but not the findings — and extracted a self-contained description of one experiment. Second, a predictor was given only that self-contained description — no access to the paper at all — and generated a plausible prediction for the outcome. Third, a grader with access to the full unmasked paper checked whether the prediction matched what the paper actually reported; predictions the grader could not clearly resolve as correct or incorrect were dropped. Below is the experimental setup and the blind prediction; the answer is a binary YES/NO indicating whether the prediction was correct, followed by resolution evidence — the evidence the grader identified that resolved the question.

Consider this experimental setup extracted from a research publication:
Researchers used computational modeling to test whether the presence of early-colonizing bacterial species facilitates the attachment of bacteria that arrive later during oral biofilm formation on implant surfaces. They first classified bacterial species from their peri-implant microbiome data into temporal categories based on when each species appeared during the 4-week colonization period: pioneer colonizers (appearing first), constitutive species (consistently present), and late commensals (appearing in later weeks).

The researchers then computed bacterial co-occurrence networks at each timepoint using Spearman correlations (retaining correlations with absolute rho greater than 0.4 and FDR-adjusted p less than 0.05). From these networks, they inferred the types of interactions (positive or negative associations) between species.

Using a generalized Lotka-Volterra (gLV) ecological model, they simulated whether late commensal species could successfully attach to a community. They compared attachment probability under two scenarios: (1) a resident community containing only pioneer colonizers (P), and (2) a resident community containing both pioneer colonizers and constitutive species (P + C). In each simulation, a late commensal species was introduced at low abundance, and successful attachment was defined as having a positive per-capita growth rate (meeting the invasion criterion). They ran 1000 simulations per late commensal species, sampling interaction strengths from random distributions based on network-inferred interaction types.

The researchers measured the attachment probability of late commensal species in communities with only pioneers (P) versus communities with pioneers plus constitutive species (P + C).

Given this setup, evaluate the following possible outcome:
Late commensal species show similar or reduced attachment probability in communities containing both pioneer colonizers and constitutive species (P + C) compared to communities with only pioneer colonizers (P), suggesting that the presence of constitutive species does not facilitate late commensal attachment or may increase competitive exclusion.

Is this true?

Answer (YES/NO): NO